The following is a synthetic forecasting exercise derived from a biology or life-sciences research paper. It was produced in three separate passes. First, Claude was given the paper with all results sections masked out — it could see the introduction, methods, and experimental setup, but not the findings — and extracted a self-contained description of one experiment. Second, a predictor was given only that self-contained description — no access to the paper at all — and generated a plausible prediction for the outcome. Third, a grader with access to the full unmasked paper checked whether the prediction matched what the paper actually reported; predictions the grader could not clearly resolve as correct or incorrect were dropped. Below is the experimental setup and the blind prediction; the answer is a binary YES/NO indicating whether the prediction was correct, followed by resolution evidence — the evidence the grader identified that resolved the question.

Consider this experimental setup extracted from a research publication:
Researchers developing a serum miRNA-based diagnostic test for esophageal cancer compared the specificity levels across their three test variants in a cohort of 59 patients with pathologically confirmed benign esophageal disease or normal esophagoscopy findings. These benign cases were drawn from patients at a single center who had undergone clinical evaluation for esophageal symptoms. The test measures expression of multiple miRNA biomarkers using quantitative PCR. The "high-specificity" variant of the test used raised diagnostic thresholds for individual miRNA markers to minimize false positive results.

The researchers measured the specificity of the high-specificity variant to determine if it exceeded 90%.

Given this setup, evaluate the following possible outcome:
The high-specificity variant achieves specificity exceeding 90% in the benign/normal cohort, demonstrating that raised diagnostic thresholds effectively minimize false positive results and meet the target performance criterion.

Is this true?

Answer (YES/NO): YES